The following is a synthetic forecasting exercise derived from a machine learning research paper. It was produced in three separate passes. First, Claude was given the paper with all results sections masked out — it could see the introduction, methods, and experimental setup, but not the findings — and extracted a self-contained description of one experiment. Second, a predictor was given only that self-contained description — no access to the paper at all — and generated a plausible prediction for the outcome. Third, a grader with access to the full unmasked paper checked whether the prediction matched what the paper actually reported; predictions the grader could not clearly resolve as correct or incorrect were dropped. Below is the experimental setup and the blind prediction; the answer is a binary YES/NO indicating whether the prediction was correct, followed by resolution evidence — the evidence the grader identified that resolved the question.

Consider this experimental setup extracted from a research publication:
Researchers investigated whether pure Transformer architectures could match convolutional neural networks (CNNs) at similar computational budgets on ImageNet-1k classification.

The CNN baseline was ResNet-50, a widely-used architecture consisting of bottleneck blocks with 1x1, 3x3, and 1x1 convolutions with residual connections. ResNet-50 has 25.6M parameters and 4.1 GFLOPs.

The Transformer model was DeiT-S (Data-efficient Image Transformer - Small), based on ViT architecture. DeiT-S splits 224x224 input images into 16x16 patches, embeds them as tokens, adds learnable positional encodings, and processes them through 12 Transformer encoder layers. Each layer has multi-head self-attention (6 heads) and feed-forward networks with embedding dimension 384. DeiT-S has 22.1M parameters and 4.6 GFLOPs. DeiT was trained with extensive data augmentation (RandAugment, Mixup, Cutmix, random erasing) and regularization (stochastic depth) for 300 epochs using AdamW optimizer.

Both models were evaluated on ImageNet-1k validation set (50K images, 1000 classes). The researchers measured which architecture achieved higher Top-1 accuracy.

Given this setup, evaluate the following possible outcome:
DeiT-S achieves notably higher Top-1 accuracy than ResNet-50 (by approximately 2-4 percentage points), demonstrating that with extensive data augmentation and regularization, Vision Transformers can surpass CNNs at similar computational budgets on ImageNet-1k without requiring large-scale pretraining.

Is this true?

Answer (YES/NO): NO